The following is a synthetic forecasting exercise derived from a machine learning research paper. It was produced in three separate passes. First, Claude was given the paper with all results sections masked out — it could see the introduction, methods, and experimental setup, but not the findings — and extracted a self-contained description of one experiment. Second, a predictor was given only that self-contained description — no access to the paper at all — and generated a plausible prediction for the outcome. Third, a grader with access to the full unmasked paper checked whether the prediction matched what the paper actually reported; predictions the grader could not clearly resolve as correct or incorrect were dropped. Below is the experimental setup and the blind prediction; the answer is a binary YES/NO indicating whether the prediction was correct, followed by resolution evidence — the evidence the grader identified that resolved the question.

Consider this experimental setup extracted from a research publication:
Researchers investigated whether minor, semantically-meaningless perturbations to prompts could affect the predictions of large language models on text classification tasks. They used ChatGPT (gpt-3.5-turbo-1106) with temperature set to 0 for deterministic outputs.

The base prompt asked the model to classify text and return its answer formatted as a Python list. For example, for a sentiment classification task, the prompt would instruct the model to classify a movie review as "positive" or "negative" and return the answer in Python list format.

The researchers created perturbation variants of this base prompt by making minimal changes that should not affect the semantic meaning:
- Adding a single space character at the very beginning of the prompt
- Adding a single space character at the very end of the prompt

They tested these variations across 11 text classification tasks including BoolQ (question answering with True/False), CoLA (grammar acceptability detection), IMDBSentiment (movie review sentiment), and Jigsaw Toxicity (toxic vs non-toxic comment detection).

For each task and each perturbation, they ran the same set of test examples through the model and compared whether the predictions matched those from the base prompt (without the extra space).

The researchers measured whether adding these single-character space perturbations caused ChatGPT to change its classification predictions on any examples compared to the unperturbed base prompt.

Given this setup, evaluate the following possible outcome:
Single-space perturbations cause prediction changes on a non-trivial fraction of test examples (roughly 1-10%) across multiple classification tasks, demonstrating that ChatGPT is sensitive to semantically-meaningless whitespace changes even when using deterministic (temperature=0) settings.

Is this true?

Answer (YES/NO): YES